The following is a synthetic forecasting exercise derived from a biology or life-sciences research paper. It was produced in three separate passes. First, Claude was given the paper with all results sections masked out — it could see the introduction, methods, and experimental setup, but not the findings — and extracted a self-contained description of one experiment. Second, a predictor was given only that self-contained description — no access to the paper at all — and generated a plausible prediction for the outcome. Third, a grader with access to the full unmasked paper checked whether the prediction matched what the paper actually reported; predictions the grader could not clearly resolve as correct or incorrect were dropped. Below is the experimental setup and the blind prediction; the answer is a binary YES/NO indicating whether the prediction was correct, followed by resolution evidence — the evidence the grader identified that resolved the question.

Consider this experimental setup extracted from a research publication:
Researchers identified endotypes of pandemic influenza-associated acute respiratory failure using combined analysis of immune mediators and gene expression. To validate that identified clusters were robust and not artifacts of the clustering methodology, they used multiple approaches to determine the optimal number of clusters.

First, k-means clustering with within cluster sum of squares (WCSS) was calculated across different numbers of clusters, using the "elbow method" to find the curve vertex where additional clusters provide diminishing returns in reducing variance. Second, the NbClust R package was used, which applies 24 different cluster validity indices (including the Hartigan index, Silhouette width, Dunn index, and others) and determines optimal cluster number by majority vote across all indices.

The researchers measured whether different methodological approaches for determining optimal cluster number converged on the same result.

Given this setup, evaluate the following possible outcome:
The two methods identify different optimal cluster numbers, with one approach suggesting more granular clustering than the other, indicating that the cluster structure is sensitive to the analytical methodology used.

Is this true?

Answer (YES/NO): NO